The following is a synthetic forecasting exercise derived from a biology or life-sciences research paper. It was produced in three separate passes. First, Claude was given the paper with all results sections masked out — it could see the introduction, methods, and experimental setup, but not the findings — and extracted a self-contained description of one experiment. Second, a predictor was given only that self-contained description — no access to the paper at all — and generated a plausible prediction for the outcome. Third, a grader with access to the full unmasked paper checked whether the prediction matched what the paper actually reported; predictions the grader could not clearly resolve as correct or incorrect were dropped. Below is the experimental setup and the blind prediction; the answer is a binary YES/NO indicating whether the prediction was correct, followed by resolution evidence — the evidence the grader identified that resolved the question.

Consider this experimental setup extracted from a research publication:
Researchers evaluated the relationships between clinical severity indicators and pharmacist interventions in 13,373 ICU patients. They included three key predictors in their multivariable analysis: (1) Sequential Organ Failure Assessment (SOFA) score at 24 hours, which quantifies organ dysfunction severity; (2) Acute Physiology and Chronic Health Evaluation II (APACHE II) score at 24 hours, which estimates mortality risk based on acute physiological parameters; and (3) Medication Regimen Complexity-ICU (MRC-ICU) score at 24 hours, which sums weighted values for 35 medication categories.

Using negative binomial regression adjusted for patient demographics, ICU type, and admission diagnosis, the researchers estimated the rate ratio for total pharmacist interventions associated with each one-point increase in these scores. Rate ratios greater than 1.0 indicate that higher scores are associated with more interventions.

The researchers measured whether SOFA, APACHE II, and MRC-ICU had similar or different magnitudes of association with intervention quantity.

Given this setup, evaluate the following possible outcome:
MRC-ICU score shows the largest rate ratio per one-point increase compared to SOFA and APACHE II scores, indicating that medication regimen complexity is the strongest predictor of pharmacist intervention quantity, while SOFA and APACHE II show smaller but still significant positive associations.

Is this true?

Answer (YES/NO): NO